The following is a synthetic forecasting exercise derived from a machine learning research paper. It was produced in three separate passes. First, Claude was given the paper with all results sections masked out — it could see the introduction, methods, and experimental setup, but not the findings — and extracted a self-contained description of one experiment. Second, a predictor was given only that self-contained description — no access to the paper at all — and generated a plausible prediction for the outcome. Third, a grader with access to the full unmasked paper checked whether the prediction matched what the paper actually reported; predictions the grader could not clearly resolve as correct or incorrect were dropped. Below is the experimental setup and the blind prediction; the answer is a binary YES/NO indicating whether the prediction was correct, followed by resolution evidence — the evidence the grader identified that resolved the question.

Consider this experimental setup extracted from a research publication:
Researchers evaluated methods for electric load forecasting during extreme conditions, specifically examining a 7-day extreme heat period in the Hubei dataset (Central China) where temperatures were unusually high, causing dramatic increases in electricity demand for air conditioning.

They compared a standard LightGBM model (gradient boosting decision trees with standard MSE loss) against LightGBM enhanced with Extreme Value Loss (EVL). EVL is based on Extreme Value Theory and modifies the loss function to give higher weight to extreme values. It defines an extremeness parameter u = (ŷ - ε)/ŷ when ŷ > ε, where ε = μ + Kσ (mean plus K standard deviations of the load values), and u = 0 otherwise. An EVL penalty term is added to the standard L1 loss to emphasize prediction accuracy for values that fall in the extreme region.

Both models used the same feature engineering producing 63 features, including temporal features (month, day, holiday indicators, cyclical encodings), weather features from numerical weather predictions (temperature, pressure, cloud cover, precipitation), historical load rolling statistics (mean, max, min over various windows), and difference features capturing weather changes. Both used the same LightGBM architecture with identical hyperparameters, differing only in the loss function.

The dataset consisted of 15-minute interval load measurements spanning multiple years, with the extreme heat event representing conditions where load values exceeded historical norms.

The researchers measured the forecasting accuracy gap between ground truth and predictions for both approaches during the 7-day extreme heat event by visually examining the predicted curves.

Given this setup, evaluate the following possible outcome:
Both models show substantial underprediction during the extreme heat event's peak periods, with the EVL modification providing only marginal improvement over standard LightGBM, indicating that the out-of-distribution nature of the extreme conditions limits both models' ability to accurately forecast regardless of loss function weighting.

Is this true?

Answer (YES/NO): YES